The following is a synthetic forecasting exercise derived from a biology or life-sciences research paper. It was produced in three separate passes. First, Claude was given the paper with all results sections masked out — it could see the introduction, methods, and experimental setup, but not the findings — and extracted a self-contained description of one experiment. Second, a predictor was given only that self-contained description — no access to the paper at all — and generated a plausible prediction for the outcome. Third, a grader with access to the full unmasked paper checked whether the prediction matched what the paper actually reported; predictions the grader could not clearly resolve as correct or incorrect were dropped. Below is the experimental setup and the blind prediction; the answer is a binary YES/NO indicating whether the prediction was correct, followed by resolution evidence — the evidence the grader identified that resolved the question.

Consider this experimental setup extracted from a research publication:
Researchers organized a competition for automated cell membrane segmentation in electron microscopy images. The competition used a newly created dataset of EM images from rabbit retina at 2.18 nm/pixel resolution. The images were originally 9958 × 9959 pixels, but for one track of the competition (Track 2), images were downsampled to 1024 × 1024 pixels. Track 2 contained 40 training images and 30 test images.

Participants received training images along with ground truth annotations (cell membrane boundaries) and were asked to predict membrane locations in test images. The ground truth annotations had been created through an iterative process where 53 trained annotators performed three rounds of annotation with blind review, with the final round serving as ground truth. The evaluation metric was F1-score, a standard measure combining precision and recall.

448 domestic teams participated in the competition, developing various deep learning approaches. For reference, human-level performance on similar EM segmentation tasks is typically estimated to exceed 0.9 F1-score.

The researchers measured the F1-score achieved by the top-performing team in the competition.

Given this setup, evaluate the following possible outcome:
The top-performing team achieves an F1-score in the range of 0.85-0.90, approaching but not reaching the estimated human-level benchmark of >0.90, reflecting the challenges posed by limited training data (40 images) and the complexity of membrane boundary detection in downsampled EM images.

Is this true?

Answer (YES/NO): NO